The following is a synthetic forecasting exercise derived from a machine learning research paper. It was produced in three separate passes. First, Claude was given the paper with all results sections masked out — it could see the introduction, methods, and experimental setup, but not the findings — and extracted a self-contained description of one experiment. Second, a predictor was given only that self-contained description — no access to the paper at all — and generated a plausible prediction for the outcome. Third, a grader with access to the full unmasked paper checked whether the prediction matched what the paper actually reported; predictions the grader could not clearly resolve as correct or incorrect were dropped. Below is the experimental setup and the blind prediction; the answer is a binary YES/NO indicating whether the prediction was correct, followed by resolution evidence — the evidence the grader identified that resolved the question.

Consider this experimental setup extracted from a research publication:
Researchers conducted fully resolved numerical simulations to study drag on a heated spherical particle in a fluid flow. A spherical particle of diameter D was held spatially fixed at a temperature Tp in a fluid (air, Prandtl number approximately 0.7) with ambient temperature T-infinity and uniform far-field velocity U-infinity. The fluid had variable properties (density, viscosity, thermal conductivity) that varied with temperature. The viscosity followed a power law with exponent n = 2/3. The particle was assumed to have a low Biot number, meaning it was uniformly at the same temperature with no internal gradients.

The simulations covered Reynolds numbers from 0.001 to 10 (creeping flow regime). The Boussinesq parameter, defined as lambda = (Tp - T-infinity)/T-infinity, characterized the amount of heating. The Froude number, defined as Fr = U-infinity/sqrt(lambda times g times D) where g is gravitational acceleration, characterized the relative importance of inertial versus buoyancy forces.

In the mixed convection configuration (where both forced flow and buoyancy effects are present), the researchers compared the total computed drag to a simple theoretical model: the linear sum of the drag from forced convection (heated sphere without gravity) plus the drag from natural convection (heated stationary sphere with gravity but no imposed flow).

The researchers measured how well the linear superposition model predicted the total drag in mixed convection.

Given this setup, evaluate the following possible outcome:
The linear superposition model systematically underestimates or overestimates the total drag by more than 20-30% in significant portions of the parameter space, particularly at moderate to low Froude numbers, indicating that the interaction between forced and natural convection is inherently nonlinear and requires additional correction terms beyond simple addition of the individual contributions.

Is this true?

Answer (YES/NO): NO